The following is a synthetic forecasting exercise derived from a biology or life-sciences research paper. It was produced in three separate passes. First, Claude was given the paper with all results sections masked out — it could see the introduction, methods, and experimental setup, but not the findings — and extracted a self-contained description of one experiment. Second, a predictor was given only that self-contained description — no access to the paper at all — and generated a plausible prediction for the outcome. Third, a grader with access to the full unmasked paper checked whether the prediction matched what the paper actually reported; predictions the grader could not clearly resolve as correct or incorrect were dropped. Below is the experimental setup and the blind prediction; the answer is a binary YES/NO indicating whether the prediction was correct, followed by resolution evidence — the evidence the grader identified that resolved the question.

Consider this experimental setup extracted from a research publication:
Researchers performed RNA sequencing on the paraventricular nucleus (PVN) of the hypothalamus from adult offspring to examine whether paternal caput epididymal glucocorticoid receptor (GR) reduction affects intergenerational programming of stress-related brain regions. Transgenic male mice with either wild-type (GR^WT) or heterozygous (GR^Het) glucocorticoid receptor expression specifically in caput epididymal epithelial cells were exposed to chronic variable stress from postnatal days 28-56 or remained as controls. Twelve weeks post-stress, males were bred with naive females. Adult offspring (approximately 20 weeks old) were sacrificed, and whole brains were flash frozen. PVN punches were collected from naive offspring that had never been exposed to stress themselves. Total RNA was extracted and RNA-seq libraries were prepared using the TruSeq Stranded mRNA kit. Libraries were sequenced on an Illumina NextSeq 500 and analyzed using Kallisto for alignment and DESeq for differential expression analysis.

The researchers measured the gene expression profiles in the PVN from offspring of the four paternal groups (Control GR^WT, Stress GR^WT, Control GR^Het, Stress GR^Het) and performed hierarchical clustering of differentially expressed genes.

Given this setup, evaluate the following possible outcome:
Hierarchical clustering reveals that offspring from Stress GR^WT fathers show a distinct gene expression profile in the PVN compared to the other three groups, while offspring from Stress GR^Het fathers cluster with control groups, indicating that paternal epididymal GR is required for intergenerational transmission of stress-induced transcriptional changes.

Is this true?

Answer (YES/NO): YES